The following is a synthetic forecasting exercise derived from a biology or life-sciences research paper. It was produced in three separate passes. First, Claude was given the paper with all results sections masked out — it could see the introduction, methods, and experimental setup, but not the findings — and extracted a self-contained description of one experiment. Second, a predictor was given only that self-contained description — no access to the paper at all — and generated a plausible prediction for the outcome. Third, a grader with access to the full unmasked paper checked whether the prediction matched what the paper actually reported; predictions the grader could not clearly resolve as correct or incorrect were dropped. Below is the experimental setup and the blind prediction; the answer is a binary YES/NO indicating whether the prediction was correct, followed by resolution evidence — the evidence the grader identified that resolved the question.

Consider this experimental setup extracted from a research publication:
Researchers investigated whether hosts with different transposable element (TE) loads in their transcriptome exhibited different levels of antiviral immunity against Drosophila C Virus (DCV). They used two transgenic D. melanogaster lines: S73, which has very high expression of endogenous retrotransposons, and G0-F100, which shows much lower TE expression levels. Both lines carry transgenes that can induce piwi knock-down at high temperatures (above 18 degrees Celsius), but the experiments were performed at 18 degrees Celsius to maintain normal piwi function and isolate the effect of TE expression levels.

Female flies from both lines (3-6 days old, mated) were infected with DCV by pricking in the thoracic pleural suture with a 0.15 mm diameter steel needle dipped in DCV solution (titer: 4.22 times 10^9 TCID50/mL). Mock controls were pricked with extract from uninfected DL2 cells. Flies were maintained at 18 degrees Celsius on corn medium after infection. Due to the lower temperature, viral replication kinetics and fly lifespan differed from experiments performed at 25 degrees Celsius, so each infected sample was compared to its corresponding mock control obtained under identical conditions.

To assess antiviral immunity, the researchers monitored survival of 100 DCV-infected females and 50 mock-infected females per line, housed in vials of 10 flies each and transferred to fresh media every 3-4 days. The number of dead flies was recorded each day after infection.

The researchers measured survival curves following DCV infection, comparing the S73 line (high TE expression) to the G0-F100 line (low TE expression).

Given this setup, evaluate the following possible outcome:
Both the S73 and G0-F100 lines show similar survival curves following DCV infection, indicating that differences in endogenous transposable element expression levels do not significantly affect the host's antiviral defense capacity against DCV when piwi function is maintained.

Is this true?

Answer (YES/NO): NO